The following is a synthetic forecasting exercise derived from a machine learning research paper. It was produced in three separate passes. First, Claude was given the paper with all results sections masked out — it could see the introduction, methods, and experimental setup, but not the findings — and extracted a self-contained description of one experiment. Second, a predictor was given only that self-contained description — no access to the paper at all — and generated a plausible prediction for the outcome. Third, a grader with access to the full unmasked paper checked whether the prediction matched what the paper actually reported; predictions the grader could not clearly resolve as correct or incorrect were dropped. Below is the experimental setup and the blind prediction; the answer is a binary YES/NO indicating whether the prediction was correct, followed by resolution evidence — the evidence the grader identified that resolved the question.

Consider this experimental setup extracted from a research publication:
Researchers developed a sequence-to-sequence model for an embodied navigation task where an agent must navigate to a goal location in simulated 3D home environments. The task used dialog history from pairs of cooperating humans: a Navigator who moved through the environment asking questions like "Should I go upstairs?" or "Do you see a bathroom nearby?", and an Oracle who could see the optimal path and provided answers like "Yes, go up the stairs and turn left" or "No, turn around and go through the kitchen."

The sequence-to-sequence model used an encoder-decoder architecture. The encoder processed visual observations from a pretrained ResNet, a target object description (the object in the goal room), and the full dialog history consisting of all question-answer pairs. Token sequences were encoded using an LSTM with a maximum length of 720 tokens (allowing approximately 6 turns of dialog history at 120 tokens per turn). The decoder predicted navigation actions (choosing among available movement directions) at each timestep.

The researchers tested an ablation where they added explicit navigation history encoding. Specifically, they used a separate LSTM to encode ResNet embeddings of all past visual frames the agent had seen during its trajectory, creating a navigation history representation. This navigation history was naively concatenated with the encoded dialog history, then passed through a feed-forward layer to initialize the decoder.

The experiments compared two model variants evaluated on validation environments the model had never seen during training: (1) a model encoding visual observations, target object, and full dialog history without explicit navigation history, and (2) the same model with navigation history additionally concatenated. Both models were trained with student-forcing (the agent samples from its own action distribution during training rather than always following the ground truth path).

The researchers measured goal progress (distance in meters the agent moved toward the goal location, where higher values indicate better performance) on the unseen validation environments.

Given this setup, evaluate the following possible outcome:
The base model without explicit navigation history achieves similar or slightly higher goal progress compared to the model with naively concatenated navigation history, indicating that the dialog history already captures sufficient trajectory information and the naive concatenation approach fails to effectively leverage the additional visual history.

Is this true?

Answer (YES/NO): YES